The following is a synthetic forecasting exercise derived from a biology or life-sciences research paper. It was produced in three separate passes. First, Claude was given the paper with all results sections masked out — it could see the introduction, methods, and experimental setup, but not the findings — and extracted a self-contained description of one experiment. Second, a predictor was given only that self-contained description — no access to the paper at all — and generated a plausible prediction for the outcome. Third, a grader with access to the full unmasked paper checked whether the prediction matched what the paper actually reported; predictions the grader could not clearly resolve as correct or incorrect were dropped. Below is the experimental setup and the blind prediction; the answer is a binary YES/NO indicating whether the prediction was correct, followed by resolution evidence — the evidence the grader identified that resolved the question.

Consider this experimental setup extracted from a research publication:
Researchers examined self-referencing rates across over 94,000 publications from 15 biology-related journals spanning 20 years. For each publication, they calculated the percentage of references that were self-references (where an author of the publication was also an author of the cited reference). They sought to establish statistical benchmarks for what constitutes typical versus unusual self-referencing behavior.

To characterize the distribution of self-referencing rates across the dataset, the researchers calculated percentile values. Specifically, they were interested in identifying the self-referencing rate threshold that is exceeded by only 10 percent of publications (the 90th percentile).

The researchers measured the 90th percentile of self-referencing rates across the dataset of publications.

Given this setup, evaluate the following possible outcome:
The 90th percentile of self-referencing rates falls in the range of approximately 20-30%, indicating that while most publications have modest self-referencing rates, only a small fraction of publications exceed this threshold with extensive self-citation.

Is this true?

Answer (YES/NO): YES